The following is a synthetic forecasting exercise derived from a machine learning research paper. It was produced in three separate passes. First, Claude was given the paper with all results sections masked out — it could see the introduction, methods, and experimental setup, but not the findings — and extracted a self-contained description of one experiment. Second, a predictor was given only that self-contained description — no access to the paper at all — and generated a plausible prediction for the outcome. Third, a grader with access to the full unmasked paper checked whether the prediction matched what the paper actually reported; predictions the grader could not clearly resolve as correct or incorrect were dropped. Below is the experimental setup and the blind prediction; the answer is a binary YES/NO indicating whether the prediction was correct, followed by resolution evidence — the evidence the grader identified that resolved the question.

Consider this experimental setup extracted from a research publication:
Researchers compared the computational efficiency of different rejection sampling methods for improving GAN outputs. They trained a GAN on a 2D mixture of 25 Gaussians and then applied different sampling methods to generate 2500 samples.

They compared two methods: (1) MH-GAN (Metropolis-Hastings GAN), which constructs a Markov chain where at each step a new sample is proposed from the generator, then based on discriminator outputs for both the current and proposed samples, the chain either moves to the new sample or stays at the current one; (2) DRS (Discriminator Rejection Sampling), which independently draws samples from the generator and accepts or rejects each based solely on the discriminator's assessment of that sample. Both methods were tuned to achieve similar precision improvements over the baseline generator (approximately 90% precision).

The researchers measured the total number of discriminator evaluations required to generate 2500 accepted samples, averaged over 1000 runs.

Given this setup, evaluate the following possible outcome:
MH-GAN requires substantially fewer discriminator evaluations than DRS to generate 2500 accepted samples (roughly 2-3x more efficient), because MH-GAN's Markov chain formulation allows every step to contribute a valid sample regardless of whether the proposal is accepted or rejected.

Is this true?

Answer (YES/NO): NO